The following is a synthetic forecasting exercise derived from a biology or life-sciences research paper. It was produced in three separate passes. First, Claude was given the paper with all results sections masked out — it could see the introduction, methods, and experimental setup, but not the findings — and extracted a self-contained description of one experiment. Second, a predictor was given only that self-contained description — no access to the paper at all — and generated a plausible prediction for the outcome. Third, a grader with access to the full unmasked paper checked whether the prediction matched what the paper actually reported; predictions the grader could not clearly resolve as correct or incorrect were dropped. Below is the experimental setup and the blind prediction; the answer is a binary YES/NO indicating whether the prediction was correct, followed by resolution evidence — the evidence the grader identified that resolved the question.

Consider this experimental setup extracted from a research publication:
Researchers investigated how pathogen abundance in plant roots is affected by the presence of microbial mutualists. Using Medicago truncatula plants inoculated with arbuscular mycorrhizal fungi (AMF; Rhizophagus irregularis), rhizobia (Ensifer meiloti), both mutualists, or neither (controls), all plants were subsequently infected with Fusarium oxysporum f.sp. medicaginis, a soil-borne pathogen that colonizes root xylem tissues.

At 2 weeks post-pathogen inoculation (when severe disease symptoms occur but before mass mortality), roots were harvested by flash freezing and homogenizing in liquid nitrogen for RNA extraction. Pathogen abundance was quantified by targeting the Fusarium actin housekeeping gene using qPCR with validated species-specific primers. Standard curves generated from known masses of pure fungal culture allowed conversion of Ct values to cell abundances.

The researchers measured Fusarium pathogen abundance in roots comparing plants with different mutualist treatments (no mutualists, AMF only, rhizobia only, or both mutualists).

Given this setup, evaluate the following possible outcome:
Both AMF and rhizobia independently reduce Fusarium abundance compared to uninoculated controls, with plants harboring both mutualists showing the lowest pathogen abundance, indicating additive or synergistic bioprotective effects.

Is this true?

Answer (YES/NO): NO